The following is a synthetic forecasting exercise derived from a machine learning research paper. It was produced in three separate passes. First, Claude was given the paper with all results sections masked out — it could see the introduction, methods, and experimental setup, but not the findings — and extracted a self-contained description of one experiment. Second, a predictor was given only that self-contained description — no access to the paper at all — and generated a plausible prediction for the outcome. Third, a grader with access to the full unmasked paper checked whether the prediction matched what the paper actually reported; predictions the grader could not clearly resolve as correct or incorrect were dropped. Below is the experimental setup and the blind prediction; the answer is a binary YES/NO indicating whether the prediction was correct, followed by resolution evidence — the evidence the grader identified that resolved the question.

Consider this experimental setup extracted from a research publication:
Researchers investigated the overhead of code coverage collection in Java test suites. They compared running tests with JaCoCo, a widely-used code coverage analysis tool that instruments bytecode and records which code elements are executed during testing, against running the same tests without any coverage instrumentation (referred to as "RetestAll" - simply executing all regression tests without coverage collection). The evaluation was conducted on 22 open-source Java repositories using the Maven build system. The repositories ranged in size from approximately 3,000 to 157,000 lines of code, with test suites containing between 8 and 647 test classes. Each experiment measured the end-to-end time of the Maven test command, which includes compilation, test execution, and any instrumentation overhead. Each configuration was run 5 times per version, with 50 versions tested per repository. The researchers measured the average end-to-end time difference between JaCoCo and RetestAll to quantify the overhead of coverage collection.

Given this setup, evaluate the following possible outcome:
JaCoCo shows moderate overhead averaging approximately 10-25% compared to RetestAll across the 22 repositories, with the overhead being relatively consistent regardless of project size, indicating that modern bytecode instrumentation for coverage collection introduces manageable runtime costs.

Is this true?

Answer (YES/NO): NO